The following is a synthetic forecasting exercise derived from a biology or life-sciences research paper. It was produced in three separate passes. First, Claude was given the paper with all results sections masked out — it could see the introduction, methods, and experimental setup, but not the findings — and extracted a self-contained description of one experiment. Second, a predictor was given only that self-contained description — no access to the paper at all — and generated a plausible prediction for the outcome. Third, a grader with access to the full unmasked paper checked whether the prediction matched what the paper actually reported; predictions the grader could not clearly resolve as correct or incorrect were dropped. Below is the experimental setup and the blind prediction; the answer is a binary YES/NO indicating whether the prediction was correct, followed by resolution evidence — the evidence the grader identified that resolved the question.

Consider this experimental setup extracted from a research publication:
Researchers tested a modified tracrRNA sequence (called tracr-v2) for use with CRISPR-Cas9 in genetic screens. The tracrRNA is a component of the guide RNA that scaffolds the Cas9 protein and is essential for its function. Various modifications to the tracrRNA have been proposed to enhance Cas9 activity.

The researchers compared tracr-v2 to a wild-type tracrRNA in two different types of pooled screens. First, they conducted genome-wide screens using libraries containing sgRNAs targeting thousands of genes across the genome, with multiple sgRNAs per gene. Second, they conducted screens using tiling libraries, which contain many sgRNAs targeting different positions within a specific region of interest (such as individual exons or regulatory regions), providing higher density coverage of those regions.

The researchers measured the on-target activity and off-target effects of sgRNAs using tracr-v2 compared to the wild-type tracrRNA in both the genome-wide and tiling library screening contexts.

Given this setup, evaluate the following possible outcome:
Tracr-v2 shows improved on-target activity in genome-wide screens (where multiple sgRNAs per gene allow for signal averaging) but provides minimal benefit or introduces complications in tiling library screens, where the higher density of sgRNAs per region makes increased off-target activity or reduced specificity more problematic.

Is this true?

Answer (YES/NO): NO